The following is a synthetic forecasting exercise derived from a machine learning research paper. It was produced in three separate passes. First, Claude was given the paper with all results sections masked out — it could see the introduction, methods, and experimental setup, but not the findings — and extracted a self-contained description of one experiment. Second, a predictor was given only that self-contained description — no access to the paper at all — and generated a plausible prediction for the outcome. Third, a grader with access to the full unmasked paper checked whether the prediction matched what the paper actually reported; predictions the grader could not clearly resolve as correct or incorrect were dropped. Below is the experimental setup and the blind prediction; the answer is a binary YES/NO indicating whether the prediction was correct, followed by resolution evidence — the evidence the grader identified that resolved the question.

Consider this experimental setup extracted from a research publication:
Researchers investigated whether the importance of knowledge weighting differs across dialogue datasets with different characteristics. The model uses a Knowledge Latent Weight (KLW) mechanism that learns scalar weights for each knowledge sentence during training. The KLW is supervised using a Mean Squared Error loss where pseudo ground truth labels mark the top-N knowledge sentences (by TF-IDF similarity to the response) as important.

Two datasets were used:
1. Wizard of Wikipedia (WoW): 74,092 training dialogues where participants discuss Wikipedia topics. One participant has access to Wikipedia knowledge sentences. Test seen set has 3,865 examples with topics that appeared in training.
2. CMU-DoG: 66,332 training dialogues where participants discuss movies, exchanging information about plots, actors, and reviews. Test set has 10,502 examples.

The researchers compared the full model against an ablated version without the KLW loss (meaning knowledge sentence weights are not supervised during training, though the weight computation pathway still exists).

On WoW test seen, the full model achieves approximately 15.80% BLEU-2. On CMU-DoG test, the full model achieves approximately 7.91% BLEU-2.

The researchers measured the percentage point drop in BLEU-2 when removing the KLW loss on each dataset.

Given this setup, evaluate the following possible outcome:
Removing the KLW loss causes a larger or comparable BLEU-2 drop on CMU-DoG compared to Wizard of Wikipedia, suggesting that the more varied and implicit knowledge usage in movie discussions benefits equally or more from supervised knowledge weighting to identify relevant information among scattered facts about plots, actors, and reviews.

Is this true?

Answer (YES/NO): NO